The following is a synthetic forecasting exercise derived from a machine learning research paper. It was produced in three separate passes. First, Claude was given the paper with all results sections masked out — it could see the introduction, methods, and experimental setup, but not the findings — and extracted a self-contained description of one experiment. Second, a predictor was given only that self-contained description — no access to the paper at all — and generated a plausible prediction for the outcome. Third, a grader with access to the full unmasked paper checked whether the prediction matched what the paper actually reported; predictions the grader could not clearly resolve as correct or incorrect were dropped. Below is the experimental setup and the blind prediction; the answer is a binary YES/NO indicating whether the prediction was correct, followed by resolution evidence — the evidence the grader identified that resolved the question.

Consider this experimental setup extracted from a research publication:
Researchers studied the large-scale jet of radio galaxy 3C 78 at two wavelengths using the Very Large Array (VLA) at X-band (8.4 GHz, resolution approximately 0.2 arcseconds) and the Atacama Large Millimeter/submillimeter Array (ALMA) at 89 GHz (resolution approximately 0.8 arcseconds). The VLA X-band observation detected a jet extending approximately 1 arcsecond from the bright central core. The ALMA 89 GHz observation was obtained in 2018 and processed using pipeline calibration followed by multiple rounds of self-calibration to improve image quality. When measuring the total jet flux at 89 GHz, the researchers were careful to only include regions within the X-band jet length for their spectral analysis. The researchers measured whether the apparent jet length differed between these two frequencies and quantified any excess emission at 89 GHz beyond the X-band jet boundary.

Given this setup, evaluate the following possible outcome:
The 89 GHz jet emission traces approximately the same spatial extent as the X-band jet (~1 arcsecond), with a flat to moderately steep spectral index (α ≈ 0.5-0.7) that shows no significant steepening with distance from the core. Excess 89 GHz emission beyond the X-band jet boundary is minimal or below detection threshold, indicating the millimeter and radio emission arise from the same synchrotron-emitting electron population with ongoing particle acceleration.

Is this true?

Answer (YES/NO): NO